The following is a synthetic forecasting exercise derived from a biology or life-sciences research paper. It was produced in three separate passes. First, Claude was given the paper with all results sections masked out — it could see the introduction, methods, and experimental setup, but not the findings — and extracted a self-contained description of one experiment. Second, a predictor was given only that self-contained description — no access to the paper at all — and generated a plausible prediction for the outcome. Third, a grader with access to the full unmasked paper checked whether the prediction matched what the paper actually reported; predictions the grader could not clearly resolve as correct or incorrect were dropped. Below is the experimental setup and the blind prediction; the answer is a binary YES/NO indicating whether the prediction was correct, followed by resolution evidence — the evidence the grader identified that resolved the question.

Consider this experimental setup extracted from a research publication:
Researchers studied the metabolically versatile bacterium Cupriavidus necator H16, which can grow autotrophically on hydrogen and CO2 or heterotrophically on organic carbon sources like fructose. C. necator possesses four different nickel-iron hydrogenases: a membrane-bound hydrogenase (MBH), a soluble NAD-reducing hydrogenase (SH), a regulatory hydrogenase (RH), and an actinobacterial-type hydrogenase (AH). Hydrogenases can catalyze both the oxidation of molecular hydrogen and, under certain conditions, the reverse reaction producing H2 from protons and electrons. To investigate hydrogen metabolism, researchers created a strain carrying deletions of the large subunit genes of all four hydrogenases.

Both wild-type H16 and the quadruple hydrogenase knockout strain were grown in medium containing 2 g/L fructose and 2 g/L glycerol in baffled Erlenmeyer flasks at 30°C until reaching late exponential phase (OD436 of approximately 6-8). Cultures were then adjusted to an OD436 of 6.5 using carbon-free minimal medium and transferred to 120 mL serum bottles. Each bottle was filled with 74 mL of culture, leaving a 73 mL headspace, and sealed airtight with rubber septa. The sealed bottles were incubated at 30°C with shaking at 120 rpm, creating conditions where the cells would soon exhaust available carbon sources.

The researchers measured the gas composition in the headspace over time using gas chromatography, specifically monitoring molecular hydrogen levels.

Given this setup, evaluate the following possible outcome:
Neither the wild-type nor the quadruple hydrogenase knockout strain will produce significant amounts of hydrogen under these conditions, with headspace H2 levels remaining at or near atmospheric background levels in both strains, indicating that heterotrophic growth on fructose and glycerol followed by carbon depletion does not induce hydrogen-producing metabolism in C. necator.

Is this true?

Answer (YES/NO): NO